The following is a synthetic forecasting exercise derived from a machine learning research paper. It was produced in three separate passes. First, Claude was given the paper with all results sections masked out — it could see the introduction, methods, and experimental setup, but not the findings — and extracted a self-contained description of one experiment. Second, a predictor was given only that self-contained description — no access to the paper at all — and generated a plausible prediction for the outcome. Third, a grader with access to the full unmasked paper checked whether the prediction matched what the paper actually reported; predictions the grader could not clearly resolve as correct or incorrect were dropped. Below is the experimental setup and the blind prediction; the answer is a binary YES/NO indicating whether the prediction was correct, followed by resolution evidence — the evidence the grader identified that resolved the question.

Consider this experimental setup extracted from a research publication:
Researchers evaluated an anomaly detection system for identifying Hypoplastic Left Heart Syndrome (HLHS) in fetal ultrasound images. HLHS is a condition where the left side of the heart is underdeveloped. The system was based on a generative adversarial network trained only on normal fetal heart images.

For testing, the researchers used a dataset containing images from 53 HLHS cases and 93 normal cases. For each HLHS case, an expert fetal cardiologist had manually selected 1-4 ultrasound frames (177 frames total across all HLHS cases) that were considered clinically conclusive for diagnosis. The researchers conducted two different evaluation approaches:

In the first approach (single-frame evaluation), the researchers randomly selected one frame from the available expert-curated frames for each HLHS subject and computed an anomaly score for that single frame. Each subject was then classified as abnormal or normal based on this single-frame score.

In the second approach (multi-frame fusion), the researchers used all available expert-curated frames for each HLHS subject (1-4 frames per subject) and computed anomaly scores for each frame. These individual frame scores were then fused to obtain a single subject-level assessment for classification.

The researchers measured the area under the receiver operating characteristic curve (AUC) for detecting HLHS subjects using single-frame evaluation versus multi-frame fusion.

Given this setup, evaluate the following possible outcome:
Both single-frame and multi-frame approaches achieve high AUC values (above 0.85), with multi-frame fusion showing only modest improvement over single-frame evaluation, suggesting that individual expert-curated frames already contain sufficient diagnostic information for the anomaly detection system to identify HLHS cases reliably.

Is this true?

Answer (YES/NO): NO